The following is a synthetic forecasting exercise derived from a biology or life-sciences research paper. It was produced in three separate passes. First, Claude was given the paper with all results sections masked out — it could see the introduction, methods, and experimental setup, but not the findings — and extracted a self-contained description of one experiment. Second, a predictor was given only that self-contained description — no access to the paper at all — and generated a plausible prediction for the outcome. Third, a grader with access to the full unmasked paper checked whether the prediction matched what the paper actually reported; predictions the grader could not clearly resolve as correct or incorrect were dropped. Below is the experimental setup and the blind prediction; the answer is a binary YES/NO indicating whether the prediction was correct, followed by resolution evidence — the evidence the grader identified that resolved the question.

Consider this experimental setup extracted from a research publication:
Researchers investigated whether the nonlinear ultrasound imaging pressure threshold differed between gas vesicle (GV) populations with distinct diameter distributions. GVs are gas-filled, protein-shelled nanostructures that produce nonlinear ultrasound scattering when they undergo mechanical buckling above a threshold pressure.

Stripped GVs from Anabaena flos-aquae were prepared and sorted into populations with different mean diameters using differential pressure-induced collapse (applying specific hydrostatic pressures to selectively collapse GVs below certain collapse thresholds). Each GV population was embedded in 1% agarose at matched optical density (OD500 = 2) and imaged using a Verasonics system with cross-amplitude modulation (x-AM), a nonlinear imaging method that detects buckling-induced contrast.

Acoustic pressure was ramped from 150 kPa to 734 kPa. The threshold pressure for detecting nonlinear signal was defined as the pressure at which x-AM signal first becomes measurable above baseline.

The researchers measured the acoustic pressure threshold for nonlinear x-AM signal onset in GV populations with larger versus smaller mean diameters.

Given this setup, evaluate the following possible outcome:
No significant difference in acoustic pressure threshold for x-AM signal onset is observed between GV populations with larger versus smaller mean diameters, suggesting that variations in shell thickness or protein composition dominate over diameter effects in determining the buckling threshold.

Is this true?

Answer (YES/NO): NO